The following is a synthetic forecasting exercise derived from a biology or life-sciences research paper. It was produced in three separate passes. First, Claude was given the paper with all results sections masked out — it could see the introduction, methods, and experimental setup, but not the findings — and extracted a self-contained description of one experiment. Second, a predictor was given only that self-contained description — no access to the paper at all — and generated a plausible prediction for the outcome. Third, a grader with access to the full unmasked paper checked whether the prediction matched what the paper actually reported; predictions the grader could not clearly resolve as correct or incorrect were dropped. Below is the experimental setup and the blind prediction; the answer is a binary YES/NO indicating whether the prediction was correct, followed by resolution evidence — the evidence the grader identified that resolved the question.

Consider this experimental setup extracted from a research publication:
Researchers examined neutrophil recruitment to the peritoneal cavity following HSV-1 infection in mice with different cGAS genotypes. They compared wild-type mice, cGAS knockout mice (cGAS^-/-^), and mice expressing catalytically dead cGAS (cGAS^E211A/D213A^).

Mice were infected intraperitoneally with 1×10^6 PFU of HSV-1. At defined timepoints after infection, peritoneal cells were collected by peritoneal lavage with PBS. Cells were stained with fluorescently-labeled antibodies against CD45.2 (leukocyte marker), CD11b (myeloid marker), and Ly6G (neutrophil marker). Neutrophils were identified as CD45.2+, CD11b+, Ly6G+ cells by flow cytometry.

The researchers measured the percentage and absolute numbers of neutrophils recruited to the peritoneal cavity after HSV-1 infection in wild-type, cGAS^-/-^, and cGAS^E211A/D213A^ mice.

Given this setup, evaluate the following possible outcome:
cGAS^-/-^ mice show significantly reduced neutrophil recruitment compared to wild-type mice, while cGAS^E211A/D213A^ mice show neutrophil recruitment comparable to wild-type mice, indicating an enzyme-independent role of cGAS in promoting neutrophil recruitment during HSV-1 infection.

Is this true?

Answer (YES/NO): NO